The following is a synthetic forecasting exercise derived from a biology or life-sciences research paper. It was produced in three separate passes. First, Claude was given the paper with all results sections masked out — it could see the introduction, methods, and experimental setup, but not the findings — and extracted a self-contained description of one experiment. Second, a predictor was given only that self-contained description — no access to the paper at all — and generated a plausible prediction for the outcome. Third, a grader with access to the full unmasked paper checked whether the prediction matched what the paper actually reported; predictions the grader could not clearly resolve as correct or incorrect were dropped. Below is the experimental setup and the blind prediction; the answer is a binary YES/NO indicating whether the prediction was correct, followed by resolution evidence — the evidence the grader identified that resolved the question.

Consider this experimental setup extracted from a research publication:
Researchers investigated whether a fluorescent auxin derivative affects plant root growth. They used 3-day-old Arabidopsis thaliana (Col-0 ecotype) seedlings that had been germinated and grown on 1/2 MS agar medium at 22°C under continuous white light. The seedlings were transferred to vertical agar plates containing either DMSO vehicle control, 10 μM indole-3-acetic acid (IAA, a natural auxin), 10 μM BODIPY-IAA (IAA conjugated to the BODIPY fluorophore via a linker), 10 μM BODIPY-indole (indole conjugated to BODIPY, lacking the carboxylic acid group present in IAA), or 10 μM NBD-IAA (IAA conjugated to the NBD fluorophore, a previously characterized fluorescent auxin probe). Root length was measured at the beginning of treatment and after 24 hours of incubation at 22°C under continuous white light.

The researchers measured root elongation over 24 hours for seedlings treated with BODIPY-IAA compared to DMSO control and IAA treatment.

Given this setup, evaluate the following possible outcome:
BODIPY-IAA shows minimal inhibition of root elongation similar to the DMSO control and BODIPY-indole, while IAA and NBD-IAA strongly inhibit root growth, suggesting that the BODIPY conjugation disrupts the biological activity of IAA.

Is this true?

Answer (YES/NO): NO